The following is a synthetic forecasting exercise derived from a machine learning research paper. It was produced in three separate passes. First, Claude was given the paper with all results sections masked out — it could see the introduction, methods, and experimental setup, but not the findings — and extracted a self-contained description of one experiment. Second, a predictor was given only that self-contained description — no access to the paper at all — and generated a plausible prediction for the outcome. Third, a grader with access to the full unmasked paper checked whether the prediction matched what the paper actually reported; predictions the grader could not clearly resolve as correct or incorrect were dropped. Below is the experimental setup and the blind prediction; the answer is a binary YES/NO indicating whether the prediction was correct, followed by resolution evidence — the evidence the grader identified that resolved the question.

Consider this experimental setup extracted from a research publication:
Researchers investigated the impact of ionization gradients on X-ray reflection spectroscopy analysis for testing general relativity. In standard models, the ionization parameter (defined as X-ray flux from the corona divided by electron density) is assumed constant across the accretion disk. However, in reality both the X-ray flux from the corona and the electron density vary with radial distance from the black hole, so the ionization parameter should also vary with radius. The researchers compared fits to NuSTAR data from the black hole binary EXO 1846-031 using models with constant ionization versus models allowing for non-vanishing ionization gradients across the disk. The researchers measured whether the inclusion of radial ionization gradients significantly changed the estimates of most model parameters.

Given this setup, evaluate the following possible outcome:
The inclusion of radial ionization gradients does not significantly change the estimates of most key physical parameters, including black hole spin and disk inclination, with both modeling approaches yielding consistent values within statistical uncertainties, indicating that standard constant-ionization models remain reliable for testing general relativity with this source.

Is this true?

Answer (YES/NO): YES